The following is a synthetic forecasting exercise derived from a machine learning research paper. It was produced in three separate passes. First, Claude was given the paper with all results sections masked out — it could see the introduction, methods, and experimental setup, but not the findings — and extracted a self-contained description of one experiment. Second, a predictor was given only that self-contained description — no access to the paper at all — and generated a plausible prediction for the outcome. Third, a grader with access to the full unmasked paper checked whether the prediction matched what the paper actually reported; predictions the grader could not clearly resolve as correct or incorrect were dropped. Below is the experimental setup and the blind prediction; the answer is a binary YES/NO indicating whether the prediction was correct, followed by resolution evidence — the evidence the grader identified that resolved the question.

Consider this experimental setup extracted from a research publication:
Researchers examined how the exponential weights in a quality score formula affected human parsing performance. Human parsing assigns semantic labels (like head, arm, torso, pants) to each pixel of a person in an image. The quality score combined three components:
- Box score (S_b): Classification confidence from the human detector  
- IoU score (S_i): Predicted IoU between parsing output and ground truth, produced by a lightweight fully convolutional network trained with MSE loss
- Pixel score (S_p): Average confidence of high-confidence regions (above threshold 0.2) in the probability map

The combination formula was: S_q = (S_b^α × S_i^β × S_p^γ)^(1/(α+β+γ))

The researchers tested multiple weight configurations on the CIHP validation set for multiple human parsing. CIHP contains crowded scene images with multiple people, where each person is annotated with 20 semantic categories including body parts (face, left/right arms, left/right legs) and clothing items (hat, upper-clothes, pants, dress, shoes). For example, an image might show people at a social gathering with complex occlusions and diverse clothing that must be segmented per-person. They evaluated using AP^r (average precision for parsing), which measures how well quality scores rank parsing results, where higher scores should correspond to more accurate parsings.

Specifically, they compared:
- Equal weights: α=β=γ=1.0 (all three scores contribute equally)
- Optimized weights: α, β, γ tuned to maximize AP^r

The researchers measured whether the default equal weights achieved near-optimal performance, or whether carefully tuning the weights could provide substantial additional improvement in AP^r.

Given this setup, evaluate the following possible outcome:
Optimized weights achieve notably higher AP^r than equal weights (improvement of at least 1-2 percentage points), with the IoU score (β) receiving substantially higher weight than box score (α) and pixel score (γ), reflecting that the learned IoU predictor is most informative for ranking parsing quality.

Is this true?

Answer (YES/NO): NO